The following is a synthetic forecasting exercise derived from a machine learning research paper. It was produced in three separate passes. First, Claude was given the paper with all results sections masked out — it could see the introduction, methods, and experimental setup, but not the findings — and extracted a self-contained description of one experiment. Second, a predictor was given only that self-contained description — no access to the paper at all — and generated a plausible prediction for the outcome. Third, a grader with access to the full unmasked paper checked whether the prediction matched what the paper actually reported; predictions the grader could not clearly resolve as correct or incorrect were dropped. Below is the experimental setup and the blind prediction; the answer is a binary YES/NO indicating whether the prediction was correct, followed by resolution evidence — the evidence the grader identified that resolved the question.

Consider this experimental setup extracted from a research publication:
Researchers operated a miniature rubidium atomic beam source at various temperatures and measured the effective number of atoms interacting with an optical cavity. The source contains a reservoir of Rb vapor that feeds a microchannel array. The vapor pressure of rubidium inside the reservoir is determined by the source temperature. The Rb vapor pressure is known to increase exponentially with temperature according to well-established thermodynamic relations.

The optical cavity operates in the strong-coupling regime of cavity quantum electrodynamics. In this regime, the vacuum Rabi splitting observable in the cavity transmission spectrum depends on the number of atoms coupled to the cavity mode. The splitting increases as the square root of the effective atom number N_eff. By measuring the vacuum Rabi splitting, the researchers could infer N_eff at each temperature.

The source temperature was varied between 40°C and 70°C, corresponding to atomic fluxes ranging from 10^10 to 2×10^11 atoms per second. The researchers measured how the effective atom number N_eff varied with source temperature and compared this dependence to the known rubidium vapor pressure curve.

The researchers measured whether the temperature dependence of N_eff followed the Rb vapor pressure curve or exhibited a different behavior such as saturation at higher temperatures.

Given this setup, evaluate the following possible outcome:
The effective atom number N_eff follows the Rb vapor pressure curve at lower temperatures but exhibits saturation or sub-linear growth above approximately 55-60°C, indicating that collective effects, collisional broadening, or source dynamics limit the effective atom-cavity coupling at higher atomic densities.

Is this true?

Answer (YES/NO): NO